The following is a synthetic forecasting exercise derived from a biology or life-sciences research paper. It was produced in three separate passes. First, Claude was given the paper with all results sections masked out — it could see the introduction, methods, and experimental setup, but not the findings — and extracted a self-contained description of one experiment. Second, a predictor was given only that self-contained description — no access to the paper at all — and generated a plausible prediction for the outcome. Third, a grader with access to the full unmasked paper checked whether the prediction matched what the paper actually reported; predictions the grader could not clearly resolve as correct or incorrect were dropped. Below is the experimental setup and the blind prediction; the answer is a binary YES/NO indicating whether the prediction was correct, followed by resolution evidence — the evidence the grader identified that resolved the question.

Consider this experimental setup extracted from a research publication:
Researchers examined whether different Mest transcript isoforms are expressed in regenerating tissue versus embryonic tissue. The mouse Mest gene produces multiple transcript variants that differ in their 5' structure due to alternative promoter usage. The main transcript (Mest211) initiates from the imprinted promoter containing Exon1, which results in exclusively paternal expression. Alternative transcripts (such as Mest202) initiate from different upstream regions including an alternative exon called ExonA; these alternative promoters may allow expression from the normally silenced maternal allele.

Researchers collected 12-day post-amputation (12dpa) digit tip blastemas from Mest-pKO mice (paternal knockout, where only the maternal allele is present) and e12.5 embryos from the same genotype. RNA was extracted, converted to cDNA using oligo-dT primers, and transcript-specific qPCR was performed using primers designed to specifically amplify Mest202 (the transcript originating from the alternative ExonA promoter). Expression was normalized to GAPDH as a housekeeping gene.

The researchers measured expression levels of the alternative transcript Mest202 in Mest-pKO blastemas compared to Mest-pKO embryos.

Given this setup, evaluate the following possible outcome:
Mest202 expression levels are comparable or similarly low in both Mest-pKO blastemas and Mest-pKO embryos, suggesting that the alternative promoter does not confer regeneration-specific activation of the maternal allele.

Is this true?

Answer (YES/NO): YES